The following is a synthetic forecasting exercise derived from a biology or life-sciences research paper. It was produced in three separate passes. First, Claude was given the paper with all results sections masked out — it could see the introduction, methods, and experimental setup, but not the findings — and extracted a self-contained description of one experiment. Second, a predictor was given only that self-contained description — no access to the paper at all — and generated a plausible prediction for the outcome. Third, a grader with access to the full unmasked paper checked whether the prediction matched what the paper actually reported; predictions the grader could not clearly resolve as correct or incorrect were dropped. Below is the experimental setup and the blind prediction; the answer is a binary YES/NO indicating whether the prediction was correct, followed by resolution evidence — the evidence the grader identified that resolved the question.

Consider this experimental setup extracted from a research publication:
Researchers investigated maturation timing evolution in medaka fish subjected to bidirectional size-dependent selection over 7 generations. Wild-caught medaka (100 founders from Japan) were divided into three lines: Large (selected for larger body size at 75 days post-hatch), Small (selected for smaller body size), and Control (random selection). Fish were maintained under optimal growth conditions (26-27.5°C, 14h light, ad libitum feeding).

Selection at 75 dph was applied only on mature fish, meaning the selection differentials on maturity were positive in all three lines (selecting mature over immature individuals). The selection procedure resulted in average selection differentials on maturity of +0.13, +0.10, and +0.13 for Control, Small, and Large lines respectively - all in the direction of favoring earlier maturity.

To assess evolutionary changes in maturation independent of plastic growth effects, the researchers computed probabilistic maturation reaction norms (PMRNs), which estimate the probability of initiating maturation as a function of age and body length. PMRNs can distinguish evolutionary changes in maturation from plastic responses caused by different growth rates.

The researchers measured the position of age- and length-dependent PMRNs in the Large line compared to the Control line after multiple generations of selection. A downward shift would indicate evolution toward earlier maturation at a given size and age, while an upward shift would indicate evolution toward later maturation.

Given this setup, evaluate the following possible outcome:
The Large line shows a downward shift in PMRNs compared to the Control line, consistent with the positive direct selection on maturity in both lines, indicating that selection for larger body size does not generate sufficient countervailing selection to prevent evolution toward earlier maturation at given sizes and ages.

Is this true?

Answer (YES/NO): NO